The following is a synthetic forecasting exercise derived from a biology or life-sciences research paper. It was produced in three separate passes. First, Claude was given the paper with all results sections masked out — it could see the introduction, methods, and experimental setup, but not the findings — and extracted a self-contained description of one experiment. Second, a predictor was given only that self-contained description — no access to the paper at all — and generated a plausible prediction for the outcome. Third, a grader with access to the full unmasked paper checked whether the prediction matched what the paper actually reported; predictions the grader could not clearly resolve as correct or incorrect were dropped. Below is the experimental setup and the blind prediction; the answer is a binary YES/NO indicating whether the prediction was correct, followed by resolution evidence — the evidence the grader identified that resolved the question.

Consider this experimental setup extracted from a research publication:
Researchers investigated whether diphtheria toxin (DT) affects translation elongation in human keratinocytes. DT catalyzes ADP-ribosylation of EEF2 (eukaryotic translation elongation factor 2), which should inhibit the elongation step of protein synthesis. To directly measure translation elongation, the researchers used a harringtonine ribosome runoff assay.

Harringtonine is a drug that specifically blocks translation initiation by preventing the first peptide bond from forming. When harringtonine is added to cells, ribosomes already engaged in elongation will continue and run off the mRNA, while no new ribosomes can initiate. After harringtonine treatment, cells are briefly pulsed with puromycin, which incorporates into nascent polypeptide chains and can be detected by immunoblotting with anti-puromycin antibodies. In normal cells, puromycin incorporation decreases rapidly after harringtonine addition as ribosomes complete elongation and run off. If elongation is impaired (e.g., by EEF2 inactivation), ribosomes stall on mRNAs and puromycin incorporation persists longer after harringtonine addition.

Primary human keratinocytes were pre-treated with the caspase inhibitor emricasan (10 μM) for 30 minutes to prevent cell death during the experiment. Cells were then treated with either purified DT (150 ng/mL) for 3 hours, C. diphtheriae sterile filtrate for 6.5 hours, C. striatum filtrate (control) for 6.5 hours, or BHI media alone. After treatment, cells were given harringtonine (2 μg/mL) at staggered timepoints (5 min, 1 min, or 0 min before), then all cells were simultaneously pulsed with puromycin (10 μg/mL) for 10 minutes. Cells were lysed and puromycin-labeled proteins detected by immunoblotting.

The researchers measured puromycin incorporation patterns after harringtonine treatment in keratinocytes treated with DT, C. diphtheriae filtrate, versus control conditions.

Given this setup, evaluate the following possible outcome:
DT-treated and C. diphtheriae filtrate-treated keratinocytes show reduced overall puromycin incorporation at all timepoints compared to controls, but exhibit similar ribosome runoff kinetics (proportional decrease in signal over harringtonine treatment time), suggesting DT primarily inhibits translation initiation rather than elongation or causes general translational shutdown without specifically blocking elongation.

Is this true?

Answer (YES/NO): NO